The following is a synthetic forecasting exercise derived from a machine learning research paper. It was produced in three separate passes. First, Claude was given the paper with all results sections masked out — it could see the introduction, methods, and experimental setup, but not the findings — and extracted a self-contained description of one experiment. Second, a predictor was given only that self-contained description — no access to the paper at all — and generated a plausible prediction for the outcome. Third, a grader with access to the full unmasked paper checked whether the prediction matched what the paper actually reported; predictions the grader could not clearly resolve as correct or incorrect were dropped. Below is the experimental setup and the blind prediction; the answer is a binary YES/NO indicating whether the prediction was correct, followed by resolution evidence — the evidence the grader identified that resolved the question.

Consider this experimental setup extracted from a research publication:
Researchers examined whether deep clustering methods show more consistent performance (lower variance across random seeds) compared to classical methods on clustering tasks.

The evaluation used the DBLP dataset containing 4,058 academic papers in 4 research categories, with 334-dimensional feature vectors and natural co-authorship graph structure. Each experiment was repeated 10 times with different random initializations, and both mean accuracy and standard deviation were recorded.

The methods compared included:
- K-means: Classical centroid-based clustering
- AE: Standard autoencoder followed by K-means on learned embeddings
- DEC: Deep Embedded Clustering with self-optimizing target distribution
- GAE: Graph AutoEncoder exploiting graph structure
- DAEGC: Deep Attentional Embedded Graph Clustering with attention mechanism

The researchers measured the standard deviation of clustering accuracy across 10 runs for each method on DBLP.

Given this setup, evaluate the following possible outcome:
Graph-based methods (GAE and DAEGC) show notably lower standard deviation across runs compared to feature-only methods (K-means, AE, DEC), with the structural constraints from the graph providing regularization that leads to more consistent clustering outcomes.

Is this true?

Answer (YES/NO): NO